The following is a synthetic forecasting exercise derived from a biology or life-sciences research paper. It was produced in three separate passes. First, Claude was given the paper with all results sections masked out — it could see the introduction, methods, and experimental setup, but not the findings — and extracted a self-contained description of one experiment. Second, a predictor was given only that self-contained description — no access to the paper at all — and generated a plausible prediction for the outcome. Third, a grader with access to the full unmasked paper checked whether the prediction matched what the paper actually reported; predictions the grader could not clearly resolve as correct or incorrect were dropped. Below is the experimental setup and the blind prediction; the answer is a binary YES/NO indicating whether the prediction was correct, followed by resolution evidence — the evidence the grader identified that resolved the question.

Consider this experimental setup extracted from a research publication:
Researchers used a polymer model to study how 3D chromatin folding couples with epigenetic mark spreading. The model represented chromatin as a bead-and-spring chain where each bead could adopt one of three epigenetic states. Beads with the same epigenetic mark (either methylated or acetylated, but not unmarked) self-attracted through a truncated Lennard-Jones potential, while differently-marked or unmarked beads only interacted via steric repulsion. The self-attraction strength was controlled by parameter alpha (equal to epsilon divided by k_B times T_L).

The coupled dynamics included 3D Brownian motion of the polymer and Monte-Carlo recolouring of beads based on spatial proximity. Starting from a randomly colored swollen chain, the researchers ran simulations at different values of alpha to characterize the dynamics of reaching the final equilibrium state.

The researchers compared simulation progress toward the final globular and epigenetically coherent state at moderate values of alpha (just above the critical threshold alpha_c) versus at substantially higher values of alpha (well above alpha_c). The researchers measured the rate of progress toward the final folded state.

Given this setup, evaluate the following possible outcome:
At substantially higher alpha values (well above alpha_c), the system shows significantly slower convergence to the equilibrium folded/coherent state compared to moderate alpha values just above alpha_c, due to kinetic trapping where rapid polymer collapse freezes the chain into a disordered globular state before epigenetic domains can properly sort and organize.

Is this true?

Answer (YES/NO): YES